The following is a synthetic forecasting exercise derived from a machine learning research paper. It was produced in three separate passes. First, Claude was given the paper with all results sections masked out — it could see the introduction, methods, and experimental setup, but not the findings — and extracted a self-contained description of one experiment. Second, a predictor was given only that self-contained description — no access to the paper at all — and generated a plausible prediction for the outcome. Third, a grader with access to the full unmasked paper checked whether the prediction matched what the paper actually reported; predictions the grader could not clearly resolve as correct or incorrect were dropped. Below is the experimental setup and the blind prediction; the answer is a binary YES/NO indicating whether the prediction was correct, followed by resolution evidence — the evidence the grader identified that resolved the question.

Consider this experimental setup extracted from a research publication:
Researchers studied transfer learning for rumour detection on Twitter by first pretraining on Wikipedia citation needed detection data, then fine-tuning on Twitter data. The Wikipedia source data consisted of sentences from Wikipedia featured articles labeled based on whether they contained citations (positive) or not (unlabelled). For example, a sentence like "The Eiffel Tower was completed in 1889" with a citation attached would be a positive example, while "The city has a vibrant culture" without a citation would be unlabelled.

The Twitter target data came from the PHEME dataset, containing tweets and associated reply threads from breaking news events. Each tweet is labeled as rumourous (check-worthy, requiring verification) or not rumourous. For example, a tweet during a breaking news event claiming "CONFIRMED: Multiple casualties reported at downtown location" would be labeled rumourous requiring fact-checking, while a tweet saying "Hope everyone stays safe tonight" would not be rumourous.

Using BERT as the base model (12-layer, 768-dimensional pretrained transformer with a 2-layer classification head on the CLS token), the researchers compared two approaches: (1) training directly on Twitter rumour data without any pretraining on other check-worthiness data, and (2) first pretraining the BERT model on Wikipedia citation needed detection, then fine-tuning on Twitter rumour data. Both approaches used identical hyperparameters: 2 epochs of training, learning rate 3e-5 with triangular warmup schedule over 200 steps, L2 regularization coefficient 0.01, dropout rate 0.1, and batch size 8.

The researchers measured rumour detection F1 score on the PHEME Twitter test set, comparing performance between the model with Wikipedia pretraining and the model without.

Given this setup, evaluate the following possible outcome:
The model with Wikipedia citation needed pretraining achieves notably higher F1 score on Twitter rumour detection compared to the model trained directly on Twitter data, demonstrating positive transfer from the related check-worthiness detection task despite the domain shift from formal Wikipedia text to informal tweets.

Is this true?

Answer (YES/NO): NO